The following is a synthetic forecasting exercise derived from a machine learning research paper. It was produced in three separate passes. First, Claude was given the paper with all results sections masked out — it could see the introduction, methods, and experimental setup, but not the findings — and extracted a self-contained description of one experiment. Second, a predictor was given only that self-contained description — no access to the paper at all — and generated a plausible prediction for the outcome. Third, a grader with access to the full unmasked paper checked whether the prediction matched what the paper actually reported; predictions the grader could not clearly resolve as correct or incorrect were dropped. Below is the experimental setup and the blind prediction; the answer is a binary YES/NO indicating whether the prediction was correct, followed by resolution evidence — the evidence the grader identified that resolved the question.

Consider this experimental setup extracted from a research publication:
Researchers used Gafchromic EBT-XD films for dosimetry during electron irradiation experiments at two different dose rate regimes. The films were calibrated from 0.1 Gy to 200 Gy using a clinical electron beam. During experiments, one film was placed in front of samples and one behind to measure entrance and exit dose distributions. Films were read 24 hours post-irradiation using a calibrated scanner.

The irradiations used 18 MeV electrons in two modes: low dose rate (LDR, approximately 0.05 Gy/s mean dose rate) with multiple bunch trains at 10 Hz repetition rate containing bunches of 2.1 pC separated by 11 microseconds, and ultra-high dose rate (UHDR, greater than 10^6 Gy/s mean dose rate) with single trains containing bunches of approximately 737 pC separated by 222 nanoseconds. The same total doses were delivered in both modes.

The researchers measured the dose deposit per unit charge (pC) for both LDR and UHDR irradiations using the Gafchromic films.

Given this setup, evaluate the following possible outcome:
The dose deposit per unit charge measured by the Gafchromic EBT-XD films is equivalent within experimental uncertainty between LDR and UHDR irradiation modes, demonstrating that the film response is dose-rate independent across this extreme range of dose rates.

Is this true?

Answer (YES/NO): NO